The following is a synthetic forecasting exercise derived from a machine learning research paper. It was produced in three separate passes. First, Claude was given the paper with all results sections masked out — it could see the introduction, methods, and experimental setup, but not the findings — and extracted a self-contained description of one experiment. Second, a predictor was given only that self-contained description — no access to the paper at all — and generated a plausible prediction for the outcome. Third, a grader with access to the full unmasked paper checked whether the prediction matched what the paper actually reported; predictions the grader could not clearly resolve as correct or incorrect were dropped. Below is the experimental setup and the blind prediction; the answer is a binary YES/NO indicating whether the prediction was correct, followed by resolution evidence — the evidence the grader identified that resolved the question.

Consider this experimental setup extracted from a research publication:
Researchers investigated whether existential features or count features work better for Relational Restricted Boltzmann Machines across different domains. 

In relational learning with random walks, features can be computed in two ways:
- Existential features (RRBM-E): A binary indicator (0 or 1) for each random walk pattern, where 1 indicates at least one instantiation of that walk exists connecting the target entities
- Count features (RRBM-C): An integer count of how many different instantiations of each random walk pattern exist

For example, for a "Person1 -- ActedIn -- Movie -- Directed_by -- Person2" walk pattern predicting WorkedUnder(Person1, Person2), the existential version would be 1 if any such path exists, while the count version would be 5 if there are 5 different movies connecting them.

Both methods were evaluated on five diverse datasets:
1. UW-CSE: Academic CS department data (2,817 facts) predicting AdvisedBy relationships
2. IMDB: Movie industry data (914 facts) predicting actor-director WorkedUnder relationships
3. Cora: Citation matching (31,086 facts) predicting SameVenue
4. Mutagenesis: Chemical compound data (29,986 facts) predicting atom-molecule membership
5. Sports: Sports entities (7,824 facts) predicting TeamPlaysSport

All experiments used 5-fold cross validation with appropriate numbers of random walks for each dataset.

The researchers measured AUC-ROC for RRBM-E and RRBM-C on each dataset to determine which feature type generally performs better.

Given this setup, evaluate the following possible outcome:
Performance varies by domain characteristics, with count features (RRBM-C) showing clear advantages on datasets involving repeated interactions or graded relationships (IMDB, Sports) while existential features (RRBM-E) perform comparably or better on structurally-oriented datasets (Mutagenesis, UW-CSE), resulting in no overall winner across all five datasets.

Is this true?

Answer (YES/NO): NO